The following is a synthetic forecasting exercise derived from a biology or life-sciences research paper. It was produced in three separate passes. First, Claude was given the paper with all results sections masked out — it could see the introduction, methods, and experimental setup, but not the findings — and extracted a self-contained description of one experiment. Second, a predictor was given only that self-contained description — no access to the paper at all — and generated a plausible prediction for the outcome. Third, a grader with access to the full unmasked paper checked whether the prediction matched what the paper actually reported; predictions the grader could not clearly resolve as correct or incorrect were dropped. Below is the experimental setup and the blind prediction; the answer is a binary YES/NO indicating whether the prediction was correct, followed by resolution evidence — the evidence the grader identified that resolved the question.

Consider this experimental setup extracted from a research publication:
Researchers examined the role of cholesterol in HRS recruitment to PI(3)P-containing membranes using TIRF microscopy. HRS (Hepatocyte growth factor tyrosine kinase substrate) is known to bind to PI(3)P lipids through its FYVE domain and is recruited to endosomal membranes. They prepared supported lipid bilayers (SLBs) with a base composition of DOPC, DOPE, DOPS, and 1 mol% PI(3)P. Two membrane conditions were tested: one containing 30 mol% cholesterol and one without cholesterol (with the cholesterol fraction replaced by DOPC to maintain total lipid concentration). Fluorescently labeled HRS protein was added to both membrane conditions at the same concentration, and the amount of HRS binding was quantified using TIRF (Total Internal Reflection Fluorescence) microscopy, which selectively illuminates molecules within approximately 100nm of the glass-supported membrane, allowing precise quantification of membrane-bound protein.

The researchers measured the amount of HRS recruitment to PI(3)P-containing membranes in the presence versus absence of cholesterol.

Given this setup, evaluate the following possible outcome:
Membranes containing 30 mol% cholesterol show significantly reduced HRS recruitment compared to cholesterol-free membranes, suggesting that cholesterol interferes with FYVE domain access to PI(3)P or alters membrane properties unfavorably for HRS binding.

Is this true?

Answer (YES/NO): NO